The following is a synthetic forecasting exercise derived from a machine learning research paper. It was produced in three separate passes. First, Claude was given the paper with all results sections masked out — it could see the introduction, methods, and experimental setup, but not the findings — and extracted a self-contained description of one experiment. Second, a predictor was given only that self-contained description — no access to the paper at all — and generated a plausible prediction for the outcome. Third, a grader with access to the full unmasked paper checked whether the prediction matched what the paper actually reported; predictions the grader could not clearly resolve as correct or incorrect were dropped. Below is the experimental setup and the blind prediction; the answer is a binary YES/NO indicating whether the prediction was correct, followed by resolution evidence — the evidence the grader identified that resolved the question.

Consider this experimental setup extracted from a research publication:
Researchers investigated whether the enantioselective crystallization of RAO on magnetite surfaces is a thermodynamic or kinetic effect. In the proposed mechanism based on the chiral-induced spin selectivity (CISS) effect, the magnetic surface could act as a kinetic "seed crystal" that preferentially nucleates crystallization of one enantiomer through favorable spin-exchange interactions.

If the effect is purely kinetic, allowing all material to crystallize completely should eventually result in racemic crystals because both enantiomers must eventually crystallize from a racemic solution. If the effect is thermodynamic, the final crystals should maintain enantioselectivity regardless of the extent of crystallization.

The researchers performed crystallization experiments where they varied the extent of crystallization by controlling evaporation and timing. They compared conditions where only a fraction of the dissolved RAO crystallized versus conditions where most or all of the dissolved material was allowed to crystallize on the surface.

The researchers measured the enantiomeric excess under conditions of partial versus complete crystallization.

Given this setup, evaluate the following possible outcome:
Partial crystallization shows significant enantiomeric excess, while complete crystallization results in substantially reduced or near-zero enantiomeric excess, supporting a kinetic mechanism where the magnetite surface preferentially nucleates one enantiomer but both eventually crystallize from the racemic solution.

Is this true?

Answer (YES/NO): YES